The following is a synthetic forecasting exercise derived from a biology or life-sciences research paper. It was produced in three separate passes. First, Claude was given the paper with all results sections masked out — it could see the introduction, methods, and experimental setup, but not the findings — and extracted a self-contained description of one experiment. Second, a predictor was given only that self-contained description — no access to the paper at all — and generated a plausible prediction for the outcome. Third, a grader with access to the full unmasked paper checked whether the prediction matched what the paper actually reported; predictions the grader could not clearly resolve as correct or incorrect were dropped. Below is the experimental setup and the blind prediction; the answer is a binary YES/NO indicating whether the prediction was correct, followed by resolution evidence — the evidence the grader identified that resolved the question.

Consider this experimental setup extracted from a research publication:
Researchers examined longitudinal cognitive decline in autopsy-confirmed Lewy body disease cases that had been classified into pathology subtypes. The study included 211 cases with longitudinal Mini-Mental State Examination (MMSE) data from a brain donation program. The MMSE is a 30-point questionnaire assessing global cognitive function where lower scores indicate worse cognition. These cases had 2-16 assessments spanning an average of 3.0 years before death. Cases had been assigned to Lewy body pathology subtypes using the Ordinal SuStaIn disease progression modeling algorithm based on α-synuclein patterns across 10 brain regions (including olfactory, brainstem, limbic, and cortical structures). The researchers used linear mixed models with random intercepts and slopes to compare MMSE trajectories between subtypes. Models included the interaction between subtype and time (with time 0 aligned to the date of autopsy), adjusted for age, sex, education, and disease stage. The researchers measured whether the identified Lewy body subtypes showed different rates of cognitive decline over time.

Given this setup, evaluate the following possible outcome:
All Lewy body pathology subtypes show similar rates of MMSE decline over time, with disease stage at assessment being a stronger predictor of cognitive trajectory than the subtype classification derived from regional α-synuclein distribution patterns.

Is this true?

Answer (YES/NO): NO